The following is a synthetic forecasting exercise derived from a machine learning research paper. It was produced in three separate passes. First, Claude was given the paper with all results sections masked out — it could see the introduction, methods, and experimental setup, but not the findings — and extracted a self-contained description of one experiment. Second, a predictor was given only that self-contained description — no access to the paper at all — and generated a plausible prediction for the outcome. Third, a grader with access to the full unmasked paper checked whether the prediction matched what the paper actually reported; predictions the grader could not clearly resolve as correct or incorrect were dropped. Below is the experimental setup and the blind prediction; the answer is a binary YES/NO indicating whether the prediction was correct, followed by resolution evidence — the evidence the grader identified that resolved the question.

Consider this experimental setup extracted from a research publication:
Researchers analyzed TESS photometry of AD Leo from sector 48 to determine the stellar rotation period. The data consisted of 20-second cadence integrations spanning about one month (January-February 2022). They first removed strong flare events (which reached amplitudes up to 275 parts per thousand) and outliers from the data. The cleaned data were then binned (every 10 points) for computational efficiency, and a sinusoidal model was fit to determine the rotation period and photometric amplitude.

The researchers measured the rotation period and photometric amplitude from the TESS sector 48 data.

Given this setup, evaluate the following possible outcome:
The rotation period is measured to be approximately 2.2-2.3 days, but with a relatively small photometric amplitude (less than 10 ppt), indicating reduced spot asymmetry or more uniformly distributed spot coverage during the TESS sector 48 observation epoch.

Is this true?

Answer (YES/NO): YES